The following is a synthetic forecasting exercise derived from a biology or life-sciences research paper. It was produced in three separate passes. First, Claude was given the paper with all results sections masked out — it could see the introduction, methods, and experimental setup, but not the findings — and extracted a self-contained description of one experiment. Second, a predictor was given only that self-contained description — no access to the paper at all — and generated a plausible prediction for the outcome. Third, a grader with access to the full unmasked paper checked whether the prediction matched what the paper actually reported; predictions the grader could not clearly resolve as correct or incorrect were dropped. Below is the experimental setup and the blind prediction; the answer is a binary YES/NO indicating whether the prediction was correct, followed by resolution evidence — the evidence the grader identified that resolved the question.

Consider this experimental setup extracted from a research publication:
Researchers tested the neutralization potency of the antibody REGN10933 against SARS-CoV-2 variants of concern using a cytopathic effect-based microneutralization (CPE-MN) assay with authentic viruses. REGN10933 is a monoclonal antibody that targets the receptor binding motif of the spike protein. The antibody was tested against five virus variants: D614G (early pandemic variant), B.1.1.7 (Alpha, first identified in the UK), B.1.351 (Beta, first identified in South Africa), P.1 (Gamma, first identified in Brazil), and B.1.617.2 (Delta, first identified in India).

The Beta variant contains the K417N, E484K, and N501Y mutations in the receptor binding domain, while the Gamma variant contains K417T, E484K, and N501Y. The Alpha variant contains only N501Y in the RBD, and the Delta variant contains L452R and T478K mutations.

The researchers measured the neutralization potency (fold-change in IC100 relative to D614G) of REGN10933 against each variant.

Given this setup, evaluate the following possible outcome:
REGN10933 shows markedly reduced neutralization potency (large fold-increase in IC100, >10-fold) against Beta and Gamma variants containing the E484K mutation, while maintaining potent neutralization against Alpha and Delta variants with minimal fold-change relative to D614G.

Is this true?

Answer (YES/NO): YES